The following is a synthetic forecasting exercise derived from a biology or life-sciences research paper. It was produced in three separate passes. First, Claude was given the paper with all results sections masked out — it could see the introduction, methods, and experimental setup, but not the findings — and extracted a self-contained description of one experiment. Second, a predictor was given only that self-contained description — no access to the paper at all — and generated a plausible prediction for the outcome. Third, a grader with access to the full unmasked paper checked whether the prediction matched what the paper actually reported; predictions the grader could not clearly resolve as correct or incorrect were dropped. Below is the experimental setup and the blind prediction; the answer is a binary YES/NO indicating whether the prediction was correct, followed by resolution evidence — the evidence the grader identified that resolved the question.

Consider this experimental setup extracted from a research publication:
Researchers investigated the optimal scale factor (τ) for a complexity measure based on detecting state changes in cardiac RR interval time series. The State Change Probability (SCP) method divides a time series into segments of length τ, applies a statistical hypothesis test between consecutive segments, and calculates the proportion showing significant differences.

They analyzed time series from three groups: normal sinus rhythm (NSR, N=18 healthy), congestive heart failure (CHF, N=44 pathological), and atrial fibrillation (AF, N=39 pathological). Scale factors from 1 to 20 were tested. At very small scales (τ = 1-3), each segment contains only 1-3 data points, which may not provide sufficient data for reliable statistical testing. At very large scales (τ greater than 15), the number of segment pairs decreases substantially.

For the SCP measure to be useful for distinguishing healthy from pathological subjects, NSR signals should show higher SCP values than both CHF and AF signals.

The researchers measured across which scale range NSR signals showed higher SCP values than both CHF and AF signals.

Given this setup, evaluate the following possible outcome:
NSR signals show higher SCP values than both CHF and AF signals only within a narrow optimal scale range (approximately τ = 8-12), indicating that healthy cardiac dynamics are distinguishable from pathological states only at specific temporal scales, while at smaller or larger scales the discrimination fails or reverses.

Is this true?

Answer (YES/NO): NO